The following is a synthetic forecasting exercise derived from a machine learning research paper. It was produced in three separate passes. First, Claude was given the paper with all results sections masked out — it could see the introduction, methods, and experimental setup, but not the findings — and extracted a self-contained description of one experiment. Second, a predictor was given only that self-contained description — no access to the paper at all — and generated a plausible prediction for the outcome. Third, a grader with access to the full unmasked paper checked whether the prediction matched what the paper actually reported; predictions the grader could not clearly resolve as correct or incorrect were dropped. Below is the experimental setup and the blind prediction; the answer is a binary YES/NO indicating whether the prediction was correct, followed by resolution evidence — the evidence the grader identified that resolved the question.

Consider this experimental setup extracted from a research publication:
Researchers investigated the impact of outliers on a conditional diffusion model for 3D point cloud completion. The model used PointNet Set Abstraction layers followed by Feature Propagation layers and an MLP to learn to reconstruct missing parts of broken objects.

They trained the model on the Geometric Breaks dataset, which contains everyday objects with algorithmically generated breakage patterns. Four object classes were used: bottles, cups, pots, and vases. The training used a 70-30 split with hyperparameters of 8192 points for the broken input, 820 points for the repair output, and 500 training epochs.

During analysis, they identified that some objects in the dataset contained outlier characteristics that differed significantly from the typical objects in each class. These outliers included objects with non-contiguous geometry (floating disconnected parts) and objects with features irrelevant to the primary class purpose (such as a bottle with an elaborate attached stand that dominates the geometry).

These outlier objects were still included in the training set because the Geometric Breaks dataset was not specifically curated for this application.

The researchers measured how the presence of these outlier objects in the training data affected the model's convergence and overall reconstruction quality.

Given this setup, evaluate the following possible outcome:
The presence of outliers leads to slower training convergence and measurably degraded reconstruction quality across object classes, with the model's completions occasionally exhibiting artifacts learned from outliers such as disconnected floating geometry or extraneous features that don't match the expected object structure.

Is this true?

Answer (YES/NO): NO